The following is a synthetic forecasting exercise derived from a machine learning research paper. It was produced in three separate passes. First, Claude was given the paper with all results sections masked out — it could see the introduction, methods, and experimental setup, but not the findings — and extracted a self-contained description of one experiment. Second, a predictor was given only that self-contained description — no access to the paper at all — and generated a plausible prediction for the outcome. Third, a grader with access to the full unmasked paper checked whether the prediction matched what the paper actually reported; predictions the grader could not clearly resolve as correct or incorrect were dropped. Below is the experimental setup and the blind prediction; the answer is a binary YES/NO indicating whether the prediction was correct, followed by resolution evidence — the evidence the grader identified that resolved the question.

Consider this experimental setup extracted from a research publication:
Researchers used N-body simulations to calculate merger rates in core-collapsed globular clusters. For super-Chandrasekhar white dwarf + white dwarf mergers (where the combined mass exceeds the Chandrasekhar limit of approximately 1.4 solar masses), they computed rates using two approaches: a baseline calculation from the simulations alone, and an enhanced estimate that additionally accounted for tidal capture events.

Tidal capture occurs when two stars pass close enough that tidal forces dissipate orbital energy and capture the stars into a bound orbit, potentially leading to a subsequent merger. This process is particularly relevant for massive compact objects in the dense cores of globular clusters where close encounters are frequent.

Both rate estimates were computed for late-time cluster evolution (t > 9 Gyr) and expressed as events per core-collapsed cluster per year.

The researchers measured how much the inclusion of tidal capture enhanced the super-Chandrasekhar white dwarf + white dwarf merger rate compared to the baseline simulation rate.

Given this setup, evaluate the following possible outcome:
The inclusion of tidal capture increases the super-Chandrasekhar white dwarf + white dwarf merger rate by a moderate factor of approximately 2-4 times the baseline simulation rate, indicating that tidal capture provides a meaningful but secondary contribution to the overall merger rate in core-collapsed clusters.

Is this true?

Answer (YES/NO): NO